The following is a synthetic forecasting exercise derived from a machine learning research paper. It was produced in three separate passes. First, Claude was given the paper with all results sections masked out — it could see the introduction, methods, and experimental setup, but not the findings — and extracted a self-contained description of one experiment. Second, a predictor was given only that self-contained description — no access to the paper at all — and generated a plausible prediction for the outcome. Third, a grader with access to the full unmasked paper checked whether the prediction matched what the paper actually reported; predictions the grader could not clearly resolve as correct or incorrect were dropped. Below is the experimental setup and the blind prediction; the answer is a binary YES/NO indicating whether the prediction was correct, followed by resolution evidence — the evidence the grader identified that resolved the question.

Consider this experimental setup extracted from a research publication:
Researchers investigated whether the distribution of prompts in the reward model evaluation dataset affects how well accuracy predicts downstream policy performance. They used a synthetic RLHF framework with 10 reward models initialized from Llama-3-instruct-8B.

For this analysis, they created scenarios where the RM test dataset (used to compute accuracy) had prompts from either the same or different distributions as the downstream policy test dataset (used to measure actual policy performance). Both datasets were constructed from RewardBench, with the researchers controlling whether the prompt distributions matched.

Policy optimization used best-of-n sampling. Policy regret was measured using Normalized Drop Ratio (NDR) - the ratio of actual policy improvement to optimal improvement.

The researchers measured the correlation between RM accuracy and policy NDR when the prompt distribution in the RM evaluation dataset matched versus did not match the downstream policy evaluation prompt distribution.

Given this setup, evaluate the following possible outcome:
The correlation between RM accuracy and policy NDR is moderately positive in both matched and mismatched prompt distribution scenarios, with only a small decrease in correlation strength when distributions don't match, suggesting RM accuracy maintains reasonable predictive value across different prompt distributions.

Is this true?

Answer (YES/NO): YES